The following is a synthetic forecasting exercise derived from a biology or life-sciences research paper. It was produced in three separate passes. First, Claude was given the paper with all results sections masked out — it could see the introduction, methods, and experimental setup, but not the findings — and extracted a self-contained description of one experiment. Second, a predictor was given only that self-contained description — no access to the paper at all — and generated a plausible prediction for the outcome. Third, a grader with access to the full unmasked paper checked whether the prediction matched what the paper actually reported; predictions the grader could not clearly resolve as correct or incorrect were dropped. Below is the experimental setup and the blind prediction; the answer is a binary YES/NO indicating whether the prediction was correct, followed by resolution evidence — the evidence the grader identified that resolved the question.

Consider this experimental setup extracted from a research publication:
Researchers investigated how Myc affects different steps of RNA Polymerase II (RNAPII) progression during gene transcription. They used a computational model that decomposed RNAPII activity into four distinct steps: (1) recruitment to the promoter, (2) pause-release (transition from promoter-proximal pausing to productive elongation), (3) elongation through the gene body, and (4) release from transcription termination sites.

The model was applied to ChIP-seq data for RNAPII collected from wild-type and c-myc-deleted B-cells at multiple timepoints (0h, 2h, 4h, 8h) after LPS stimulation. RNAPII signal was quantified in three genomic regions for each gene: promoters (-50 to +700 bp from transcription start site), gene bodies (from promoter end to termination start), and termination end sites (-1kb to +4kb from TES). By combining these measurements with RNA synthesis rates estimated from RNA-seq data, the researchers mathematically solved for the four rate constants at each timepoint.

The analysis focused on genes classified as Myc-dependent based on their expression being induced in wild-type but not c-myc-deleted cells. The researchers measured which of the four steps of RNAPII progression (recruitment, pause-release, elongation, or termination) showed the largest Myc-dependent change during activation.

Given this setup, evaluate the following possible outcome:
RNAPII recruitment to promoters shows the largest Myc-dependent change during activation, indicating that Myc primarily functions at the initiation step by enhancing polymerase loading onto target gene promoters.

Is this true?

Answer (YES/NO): YES